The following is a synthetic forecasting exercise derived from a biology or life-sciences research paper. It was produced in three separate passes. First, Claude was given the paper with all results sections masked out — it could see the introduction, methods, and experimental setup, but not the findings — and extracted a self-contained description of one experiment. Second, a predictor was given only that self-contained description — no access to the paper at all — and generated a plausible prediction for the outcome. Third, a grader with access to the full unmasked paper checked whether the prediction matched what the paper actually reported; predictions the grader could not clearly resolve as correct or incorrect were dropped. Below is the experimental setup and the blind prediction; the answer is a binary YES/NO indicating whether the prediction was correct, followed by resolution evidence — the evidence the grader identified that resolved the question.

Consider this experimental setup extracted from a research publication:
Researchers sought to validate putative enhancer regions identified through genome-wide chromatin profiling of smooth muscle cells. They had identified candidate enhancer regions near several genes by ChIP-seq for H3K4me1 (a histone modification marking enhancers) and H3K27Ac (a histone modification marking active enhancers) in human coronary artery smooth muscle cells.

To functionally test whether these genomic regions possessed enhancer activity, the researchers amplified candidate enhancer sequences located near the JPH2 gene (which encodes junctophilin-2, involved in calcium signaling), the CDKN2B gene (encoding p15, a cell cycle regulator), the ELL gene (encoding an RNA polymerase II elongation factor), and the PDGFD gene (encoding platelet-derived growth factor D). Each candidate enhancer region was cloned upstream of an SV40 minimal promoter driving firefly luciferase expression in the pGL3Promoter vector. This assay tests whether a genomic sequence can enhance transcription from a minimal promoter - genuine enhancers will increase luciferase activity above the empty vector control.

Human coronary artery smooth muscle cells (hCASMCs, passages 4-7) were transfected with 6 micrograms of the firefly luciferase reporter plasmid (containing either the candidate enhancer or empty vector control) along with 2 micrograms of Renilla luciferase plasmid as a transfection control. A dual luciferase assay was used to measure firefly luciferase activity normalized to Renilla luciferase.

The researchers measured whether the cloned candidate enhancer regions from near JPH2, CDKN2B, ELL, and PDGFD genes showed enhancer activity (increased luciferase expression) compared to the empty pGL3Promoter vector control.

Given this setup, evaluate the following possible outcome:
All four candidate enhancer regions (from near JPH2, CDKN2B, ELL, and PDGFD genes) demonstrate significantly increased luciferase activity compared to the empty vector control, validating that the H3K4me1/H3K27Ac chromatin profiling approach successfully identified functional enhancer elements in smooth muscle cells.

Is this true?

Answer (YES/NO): YES